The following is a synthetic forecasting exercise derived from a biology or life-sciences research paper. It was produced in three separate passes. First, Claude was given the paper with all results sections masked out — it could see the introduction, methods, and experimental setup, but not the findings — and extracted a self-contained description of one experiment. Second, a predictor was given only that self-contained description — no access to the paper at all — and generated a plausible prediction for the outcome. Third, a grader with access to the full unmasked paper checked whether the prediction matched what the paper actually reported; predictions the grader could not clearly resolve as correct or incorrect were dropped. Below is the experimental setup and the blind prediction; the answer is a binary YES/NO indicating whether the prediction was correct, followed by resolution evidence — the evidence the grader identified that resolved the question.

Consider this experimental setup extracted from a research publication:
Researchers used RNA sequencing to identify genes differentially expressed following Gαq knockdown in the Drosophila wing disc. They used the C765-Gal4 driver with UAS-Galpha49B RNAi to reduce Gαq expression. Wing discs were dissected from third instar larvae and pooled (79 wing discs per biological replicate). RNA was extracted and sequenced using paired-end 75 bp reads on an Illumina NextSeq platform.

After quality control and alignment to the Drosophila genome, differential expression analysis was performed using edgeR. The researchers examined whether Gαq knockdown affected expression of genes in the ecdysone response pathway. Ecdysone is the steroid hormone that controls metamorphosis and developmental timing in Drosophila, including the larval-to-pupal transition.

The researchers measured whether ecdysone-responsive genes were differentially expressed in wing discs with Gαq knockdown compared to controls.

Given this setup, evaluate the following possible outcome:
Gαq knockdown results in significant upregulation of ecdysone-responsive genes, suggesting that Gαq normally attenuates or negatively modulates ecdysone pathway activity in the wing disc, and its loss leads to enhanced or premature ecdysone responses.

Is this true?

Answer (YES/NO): NO